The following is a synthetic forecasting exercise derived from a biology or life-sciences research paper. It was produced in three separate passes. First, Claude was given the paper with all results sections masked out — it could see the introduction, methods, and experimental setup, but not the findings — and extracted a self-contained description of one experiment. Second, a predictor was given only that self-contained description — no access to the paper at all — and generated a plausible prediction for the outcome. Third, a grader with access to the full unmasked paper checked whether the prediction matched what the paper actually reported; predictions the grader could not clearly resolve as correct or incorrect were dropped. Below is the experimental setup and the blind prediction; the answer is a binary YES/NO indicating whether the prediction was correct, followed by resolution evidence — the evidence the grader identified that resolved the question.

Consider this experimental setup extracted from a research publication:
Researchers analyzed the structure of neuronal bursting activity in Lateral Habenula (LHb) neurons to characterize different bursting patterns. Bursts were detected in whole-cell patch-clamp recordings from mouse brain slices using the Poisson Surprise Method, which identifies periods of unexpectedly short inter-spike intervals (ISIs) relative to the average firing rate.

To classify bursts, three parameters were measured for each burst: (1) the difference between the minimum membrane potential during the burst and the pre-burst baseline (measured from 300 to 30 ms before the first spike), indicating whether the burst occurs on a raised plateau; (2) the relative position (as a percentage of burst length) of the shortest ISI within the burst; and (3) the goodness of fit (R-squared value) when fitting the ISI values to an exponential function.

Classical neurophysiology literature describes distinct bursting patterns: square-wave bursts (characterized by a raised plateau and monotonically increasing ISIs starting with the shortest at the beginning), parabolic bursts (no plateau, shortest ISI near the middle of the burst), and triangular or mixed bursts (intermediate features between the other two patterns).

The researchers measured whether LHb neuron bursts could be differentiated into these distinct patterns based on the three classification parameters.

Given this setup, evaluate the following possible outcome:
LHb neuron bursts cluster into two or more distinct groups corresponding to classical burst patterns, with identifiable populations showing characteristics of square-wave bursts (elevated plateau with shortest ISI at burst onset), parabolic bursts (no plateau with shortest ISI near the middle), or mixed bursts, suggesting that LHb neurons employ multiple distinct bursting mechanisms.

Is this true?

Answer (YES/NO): NO